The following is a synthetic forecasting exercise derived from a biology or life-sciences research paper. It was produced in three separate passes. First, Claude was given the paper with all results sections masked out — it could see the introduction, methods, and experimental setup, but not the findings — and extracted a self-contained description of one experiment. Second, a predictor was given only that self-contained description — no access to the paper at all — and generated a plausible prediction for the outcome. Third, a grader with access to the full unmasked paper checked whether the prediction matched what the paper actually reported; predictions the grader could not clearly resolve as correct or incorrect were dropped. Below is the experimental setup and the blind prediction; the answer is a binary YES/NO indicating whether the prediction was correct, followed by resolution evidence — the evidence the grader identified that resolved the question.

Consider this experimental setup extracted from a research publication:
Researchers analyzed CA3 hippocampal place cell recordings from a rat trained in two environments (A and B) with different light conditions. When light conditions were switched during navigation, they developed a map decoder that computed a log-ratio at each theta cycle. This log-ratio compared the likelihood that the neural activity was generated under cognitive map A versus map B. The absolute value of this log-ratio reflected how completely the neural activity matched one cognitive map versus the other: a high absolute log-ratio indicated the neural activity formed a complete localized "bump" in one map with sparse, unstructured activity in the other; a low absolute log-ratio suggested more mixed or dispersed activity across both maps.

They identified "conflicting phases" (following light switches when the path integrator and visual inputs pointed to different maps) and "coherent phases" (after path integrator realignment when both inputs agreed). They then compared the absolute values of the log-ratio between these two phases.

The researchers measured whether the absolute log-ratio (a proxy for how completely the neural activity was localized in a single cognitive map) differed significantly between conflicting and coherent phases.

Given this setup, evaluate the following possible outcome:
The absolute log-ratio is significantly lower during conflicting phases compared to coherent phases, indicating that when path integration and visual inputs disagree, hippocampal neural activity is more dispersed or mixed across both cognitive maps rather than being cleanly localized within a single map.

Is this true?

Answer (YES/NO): YES